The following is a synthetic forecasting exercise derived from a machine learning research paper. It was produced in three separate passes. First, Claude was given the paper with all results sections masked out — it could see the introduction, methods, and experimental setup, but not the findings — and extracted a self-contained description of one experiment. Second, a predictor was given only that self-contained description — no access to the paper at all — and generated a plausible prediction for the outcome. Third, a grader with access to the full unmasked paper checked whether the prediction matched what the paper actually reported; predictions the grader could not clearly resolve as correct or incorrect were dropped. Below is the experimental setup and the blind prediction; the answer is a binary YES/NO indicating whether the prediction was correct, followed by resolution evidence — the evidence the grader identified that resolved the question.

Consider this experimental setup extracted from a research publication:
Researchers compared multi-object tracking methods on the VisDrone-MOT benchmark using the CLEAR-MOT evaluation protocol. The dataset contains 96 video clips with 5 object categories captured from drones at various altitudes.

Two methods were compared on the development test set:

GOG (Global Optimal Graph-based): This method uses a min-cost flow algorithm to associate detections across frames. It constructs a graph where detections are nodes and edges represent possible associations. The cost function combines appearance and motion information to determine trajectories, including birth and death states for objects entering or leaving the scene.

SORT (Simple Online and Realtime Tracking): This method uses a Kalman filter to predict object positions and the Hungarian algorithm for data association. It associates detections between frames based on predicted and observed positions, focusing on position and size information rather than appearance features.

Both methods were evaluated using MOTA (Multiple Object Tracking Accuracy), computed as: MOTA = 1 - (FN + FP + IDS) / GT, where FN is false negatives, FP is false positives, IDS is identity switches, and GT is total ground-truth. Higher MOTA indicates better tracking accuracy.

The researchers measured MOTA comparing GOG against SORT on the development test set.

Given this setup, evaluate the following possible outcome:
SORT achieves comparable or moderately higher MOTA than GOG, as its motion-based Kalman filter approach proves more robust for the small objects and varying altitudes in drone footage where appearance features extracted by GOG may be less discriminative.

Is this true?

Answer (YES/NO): NO